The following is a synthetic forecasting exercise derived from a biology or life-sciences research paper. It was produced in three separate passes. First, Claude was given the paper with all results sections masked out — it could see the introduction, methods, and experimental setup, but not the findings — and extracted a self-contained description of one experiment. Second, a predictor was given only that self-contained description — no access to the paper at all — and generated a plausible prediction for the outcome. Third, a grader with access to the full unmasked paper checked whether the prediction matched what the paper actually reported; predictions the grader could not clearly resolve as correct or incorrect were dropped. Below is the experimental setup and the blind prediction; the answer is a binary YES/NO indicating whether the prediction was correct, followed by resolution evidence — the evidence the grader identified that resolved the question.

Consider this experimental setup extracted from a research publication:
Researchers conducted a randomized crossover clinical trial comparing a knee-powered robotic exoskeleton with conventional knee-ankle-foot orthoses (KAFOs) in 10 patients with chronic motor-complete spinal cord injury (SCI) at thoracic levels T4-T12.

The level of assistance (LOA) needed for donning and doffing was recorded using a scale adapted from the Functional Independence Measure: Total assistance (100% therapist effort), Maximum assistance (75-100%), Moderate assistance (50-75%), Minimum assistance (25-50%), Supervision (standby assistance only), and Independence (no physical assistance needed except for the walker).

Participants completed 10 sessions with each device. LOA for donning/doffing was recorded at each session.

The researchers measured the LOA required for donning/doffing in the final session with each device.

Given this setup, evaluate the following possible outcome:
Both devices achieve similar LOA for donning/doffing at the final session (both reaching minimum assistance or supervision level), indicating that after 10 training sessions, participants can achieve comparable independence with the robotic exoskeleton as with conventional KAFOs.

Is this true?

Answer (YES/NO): YES